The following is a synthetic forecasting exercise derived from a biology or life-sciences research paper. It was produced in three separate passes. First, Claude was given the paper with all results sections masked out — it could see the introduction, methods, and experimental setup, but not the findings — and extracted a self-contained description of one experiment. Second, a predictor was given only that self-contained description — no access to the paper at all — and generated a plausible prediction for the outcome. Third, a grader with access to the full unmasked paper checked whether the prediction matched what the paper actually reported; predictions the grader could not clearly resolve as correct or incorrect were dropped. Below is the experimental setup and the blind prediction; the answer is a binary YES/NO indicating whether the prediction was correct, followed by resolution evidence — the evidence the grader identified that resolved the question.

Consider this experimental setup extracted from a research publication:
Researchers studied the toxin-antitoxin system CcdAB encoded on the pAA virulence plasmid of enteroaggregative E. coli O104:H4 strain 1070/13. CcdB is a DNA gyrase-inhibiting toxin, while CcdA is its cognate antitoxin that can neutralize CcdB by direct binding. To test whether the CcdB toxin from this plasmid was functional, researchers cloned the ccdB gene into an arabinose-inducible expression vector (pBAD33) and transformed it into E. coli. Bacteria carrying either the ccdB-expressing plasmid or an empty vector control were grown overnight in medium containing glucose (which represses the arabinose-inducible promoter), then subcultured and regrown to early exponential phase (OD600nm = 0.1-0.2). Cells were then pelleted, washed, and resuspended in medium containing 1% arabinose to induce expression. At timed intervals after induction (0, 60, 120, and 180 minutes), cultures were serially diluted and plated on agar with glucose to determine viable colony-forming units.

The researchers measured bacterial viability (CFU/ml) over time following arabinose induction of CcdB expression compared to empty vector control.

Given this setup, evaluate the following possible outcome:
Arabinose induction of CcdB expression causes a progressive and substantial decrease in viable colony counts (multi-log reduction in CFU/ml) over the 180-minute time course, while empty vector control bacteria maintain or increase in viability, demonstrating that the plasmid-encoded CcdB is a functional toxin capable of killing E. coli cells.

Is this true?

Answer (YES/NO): YES